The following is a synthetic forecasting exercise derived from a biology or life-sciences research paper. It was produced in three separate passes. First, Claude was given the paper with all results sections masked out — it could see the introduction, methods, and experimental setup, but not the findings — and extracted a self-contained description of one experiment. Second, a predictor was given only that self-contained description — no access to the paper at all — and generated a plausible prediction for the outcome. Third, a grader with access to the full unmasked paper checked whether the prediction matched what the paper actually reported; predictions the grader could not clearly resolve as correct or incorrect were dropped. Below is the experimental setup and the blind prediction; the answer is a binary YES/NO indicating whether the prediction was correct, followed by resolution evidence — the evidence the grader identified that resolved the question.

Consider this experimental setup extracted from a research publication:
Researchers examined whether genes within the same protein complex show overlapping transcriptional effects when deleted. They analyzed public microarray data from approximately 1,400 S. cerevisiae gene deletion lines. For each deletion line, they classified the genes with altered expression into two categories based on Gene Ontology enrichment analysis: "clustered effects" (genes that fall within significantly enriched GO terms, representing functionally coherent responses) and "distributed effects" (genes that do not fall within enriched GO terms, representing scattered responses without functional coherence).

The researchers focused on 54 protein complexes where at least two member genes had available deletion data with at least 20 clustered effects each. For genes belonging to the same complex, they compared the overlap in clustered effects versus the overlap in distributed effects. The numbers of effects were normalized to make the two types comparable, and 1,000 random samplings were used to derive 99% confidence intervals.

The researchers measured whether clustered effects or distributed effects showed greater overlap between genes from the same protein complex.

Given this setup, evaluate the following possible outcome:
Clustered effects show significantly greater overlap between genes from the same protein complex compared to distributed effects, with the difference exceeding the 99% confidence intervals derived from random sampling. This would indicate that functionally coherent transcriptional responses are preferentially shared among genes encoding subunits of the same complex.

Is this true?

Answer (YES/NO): YES